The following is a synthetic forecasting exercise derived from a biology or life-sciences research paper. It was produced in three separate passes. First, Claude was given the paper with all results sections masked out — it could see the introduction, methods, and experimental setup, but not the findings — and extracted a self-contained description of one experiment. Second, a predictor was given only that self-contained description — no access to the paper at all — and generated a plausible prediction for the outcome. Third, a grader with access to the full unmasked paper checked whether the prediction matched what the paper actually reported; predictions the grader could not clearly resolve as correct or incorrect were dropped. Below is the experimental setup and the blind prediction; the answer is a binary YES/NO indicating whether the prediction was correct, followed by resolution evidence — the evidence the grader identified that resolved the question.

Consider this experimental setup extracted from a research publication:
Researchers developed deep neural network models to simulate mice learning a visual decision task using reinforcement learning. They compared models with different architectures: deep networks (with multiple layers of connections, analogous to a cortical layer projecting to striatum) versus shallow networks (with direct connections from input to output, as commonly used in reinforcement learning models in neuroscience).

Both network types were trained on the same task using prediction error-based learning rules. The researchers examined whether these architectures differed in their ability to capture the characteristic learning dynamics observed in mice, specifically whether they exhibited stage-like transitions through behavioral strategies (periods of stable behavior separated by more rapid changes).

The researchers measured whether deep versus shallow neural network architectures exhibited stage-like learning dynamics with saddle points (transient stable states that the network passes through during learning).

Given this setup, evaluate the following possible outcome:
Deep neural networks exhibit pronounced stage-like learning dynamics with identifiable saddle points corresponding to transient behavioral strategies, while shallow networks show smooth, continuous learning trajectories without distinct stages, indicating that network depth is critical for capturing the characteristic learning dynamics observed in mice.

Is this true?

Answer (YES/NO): YES